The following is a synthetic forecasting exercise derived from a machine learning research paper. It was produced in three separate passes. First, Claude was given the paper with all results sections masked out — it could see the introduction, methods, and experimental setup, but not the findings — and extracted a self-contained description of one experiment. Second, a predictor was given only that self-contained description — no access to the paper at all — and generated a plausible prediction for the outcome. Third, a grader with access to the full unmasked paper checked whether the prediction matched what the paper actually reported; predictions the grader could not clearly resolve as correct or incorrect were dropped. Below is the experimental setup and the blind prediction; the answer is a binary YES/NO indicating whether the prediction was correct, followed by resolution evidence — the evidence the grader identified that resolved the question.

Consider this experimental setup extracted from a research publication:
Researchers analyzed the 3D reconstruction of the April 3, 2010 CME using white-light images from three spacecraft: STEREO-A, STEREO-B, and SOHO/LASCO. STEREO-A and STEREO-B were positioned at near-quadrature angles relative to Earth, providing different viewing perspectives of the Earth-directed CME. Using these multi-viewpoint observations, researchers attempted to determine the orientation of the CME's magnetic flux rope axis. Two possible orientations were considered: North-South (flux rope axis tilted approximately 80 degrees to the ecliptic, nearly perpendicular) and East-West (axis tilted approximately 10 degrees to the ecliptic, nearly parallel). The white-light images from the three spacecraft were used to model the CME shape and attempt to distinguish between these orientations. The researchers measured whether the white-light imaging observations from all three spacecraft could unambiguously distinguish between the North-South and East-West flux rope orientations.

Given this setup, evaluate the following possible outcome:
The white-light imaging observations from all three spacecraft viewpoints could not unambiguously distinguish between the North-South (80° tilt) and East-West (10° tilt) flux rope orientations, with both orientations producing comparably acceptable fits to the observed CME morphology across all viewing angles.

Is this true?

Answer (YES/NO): YES